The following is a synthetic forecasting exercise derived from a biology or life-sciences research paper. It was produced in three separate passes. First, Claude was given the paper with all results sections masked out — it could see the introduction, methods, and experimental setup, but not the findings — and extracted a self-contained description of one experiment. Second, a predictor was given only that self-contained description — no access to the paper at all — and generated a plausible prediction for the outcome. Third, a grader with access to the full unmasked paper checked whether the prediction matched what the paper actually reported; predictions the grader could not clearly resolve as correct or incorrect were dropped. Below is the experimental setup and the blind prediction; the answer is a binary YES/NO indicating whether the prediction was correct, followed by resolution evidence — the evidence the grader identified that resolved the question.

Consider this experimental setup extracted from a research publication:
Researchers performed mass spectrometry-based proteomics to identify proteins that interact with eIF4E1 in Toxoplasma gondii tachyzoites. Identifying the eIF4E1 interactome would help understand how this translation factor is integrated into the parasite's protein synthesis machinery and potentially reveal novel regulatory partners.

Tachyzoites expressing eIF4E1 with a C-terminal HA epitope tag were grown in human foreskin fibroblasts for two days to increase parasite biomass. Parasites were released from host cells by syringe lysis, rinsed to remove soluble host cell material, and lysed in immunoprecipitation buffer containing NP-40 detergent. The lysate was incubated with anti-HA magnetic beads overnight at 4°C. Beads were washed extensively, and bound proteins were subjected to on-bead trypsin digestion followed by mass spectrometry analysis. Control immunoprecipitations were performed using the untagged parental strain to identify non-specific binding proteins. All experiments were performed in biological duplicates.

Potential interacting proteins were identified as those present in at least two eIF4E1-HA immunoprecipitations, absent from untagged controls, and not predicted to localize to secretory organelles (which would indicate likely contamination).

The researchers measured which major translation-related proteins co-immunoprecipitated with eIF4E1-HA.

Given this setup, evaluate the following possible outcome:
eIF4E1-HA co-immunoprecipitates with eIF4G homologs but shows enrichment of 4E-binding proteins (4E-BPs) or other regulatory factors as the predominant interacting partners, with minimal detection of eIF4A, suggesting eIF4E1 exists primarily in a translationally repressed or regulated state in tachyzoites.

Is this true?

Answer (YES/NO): NO